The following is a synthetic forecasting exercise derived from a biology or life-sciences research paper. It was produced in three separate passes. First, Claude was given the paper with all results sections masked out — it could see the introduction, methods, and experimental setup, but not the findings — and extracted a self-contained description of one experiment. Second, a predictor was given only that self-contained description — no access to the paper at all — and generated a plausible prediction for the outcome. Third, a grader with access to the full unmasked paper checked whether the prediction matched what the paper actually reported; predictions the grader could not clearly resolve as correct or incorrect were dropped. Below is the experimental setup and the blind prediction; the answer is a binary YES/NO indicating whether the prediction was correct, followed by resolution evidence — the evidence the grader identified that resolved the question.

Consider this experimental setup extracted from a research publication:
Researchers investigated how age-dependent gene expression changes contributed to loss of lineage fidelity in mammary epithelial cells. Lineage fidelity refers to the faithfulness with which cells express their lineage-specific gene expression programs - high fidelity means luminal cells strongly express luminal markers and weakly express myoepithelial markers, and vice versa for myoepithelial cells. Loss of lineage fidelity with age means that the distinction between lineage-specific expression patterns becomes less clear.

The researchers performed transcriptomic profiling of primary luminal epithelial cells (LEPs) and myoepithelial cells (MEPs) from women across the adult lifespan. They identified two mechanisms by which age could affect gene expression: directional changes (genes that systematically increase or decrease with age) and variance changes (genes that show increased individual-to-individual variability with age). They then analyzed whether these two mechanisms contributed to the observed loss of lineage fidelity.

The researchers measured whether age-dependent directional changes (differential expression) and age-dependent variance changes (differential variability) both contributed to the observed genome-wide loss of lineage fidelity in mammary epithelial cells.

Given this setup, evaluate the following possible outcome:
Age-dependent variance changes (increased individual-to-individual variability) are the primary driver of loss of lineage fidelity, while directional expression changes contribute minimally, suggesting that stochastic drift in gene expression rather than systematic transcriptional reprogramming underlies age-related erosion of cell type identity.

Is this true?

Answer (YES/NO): NO